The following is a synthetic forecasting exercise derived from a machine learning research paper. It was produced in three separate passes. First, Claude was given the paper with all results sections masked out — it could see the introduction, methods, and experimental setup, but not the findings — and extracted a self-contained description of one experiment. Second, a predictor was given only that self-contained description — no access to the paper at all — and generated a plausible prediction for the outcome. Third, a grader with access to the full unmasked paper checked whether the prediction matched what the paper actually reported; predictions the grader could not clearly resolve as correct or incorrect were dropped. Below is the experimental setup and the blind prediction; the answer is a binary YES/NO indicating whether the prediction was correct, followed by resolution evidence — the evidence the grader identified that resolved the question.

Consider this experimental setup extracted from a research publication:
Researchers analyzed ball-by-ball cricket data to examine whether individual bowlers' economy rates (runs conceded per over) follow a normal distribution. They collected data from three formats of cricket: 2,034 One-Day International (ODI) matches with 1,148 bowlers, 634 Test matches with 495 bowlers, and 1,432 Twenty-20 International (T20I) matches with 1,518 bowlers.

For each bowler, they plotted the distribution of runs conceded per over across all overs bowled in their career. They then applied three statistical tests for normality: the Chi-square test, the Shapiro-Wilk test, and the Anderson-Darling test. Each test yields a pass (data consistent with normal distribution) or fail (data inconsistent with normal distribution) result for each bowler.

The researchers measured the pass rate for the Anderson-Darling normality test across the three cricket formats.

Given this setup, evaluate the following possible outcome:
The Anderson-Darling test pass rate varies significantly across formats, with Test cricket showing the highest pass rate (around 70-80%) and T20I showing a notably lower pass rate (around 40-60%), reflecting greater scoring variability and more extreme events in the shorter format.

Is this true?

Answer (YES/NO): NO